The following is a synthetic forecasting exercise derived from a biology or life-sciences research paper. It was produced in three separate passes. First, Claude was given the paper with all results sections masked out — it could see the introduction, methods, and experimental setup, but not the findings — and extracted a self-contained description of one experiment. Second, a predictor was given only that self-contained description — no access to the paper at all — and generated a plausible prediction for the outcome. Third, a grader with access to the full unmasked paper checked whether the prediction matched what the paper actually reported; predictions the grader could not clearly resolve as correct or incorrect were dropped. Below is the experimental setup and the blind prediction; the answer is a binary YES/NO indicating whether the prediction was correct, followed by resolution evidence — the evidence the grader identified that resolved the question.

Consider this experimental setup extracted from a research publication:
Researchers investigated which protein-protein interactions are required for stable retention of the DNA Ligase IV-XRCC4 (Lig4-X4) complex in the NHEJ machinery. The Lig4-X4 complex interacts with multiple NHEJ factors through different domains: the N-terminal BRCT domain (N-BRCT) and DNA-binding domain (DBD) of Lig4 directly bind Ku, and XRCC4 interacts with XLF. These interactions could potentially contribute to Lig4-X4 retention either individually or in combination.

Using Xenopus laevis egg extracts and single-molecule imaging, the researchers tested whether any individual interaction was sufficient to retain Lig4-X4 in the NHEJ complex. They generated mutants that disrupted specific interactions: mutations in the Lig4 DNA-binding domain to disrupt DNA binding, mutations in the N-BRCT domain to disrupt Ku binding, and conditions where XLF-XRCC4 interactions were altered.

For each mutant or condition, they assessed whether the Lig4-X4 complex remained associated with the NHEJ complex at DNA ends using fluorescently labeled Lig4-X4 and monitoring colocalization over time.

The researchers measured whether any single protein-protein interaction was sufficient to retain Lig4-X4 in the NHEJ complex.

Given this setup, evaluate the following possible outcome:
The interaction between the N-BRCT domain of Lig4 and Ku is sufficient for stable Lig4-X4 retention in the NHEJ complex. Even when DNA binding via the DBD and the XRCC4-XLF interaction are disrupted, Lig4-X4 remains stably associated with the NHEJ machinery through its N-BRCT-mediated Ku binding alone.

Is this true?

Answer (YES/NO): NO